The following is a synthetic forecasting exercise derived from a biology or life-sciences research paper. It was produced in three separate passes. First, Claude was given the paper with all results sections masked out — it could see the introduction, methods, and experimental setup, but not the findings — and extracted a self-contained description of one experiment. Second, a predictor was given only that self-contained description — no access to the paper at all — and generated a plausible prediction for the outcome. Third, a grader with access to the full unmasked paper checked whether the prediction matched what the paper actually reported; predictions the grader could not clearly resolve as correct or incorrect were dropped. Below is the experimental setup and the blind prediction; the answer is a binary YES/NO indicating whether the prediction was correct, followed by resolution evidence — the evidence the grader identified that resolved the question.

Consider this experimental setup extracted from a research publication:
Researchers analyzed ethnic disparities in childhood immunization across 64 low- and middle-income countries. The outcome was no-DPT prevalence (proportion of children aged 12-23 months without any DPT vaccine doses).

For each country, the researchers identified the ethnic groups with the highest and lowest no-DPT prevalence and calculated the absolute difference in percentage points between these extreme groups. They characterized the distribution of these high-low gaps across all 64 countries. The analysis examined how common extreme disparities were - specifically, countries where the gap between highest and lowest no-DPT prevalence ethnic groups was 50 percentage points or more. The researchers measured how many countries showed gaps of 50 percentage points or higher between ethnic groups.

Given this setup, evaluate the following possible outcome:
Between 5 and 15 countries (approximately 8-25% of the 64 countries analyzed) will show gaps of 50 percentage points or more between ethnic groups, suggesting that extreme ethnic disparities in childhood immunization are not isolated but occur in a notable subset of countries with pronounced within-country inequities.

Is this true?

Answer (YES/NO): YES